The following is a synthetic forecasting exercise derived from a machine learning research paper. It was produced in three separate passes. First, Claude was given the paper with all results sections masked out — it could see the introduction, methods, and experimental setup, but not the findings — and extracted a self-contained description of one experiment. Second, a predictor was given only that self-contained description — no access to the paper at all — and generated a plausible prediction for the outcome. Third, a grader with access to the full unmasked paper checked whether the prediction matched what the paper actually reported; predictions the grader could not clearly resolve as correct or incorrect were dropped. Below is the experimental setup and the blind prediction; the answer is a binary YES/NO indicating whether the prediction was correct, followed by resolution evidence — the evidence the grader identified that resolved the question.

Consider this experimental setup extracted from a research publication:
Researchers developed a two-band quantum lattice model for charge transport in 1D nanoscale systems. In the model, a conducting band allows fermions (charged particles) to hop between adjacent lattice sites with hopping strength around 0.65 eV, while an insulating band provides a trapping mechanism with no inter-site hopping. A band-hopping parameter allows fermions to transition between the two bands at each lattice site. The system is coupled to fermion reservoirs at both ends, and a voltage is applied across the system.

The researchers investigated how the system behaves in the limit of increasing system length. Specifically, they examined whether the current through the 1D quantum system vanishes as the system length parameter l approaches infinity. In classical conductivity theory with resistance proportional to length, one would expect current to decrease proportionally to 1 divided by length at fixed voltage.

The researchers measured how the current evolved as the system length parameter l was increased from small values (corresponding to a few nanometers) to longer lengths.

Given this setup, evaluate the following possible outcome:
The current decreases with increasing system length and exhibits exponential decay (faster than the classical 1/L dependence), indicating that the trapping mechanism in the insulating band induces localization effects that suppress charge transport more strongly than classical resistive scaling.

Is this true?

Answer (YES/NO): NO